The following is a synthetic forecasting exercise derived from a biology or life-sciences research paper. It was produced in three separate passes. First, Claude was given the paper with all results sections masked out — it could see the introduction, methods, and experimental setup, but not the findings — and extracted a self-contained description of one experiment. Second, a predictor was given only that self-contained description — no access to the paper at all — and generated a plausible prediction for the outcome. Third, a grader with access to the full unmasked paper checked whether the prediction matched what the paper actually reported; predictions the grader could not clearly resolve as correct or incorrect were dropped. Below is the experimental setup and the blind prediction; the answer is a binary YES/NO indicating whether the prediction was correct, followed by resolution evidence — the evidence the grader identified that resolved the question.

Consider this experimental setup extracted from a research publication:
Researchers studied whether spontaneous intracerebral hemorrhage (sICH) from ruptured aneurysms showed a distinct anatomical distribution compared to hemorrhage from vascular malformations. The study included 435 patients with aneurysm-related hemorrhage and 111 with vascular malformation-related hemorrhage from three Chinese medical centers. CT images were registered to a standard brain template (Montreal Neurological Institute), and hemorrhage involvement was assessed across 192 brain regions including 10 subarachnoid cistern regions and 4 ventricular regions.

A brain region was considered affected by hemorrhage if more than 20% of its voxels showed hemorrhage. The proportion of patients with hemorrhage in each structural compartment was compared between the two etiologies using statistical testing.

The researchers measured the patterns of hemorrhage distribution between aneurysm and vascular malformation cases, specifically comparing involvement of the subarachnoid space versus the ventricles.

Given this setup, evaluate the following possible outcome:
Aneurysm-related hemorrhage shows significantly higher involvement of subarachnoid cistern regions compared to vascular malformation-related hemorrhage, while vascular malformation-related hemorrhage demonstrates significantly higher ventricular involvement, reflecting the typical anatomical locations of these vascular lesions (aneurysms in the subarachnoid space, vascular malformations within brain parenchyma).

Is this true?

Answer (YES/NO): NO